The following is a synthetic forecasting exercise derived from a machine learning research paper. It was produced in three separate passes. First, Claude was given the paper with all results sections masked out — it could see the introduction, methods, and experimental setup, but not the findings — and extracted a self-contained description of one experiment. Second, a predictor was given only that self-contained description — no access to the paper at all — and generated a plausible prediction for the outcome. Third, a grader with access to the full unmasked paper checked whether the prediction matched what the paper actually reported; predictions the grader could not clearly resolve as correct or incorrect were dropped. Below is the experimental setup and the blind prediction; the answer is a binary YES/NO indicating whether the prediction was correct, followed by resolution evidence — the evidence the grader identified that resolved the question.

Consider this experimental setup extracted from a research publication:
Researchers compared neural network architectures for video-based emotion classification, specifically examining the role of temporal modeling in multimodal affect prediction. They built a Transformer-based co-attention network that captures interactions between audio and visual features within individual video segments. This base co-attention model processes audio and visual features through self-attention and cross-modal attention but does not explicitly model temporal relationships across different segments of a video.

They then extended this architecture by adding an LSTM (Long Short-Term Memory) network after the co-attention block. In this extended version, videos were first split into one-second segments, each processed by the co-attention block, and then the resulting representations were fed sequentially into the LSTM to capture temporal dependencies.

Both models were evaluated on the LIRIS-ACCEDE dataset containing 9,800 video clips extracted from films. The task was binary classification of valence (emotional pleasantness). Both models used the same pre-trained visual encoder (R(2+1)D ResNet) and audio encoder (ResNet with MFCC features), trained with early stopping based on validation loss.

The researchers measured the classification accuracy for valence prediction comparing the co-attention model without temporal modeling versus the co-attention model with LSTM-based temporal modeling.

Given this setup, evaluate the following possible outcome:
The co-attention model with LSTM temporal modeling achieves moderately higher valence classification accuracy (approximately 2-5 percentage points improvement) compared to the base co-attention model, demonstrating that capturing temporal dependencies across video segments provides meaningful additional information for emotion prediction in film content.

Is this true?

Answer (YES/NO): NO